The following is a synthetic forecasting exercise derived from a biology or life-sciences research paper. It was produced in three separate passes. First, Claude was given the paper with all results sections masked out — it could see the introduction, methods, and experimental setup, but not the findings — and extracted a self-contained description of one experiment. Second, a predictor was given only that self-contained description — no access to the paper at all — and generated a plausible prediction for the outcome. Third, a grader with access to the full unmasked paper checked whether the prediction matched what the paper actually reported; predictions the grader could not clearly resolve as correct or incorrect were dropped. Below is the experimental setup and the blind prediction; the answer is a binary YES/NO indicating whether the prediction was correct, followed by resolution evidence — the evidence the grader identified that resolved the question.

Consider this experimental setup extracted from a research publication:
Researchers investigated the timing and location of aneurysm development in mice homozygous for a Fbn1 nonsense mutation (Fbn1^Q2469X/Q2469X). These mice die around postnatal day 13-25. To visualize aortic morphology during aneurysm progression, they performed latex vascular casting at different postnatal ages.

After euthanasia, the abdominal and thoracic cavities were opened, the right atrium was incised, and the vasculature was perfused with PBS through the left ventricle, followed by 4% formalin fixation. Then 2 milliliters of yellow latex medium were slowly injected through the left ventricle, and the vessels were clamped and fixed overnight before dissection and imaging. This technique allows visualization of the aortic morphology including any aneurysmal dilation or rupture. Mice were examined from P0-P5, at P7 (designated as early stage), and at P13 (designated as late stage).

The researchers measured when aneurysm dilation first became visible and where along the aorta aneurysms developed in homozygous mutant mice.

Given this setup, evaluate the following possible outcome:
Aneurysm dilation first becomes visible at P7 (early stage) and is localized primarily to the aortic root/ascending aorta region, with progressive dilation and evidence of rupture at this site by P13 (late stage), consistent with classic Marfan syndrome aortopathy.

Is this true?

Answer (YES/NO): YES